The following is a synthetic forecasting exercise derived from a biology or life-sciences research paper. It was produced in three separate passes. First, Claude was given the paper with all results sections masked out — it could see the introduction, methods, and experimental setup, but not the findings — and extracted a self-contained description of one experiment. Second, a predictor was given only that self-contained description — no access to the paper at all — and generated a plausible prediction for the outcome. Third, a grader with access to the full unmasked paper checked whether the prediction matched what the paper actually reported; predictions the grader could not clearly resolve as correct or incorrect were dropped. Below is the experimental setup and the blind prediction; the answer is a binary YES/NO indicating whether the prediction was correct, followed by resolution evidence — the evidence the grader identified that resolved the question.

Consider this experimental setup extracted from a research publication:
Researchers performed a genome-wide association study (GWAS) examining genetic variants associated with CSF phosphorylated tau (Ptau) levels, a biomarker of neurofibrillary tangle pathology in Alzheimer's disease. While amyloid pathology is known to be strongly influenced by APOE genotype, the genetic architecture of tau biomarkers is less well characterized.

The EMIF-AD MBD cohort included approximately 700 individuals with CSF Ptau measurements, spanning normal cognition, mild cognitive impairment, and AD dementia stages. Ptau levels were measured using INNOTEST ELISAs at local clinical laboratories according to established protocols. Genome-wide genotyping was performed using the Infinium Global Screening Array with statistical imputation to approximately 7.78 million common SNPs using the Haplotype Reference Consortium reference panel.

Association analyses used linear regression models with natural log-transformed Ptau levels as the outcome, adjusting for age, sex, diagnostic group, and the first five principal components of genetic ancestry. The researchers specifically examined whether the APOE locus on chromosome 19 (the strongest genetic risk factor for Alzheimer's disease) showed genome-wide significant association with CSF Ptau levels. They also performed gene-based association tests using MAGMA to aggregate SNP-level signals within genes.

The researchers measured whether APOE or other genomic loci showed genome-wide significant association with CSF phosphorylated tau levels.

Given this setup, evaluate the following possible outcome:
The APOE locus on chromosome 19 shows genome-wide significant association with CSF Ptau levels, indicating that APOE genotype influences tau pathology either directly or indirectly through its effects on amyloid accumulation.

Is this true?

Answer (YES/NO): NO